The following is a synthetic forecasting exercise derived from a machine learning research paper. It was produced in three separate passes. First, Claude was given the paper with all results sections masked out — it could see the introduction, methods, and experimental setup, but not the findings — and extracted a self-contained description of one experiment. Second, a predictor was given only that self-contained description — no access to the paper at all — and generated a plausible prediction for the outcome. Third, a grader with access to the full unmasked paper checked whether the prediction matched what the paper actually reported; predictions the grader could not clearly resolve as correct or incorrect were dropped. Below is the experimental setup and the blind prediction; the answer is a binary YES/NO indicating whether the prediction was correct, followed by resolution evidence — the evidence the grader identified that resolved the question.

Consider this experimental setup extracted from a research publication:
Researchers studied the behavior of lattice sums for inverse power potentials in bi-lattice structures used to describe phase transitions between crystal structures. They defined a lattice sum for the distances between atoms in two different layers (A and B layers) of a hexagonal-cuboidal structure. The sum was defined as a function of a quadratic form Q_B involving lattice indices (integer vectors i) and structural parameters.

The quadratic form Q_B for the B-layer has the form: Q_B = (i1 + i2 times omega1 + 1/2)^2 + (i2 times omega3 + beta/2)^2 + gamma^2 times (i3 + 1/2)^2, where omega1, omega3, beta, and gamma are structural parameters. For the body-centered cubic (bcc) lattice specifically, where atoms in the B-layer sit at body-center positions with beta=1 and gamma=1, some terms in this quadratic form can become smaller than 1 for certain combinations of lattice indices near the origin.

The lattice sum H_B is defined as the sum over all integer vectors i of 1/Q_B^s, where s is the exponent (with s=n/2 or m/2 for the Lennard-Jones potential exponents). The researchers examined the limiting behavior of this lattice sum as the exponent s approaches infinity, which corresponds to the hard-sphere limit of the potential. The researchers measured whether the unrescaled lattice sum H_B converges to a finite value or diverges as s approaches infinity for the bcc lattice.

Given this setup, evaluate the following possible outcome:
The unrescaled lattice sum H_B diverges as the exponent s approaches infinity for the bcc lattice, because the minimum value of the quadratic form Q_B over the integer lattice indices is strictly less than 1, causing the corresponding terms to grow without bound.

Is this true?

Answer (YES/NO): YES